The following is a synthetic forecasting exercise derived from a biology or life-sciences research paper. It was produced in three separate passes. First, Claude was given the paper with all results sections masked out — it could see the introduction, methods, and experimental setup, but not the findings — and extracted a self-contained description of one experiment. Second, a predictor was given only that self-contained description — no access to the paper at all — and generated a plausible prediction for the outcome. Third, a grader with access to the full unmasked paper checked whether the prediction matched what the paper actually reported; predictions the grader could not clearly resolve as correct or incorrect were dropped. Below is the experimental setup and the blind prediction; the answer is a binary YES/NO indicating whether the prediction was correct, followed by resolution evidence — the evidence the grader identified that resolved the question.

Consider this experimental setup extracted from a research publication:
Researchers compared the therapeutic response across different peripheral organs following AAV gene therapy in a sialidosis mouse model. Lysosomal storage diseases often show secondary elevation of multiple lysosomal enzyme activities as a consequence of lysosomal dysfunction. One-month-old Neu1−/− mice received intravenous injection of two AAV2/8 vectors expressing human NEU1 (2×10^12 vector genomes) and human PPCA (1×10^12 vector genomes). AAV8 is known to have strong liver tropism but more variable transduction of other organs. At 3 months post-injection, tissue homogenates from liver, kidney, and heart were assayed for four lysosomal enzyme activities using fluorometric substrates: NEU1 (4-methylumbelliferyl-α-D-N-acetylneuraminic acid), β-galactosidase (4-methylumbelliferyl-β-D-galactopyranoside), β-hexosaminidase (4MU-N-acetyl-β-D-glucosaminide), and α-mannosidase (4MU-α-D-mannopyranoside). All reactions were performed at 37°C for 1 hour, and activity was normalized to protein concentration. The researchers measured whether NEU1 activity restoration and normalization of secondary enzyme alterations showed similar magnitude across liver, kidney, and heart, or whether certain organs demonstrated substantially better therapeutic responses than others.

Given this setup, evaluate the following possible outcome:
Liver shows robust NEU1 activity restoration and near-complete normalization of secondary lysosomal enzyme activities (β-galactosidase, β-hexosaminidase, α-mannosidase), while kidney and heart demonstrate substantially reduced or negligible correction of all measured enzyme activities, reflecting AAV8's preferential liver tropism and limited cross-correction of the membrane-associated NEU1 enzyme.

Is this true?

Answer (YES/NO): NO